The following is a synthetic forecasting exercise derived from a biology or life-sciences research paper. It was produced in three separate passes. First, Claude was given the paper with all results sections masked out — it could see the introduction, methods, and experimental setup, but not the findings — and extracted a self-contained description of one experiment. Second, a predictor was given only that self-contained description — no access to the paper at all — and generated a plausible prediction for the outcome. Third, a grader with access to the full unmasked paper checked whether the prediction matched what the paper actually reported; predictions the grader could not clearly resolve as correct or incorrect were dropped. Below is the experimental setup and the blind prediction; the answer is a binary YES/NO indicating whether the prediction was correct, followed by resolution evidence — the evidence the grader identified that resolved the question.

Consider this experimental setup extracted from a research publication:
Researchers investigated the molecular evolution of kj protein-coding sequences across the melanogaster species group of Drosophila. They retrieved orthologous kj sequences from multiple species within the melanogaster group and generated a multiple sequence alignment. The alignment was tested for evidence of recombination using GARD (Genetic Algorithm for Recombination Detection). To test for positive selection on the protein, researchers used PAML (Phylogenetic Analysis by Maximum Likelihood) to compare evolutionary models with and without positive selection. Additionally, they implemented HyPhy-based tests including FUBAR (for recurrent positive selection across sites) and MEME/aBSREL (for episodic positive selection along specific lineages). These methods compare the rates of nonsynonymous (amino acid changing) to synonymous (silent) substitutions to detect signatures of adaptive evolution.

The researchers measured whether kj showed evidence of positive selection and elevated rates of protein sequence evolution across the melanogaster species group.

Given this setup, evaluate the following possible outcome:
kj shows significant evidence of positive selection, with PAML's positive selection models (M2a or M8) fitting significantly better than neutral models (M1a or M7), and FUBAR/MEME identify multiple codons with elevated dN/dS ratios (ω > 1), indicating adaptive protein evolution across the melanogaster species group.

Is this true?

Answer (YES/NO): NO